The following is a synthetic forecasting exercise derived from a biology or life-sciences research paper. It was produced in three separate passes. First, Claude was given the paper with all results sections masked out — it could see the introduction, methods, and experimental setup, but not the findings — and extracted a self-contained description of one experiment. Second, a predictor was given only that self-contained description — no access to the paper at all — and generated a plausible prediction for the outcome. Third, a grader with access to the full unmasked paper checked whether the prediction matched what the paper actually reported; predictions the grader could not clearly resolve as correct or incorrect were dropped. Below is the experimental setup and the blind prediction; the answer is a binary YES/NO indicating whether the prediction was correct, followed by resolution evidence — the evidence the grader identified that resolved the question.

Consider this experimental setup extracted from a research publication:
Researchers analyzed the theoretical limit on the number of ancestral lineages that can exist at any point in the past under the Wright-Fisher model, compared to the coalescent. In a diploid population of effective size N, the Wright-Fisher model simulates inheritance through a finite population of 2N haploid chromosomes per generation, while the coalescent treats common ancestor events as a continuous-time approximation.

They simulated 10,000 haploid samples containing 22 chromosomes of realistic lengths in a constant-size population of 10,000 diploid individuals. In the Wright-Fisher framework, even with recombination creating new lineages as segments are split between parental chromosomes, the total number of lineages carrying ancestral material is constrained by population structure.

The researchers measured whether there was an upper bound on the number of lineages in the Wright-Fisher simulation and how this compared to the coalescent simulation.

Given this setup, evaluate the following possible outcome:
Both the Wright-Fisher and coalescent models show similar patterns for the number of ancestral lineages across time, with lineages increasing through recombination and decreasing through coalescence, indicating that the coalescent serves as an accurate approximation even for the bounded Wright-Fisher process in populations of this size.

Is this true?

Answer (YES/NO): NO